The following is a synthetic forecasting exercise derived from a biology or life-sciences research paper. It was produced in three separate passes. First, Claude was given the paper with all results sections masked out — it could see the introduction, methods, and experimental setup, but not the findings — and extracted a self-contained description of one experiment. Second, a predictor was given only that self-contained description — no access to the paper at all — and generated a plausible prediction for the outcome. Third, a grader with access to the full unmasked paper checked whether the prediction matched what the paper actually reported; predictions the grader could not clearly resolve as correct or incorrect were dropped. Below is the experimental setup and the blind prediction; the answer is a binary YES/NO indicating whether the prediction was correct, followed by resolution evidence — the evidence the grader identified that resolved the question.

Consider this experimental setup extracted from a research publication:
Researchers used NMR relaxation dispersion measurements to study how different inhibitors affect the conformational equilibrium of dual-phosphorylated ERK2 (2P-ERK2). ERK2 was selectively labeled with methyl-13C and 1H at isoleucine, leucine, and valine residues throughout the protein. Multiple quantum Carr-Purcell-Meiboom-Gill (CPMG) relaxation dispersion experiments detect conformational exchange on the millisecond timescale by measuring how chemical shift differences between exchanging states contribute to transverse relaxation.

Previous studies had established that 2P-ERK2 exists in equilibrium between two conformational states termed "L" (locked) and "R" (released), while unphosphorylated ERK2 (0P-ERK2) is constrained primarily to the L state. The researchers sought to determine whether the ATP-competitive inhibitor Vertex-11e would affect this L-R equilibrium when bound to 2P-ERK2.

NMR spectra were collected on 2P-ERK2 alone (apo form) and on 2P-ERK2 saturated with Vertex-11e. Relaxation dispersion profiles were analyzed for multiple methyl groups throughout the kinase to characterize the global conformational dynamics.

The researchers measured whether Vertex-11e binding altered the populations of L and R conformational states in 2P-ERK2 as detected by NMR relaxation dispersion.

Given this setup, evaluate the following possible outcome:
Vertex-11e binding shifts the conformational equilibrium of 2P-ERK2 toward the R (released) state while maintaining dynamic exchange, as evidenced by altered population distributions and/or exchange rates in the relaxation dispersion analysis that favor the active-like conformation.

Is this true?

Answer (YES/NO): NO